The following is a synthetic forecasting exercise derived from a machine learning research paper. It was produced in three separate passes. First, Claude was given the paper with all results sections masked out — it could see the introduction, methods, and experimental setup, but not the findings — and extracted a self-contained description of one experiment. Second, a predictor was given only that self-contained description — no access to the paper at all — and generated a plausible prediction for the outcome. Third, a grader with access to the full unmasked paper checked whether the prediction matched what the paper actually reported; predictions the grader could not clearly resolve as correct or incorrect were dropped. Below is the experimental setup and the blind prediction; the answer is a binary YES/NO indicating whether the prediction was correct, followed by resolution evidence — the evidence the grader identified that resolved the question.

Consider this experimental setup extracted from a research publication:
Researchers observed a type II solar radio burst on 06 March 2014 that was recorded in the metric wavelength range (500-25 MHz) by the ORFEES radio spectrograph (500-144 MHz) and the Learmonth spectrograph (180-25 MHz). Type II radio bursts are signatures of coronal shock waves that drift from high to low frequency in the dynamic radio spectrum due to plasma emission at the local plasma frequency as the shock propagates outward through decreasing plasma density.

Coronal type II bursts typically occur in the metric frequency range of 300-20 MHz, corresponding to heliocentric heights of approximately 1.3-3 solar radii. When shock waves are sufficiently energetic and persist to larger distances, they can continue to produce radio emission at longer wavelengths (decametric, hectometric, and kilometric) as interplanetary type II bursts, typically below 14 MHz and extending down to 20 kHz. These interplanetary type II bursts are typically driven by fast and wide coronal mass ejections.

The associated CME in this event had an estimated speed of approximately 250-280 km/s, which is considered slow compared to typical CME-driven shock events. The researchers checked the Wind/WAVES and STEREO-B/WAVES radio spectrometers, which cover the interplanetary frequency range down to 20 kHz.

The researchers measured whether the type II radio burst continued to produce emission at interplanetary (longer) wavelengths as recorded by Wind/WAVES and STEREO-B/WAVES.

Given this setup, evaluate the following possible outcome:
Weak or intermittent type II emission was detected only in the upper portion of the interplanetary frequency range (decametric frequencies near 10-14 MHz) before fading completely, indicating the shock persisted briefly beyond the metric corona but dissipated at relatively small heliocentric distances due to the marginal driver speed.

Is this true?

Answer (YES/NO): NO